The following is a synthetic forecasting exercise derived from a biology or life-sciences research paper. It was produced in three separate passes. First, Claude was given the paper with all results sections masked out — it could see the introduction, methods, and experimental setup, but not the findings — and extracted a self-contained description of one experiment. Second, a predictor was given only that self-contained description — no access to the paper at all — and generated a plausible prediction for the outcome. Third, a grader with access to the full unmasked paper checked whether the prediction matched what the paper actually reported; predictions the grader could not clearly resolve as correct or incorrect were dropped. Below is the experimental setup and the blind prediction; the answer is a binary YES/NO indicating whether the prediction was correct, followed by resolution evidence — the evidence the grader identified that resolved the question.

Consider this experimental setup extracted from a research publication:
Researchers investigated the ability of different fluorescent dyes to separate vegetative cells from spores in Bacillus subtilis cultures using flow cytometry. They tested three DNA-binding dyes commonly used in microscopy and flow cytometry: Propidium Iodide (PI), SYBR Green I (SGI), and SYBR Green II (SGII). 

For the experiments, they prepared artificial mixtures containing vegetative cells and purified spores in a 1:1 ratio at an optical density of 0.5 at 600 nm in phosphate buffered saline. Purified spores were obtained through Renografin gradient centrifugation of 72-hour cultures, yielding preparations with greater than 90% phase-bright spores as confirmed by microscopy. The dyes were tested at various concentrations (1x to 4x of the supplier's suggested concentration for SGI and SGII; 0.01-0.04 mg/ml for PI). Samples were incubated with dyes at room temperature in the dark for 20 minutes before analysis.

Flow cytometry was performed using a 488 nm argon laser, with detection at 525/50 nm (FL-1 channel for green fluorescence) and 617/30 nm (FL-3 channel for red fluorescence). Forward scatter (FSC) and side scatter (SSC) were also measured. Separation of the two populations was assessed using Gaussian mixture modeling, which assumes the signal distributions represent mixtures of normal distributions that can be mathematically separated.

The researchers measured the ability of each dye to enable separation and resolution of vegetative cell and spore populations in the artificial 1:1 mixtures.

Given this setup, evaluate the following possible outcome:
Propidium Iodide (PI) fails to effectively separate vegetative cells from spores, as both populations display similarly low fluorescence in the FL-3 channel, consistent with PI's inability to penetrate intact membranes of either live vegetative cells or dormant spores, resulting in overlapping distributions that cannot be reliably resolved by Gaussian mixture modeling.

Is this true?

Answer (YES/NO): NO